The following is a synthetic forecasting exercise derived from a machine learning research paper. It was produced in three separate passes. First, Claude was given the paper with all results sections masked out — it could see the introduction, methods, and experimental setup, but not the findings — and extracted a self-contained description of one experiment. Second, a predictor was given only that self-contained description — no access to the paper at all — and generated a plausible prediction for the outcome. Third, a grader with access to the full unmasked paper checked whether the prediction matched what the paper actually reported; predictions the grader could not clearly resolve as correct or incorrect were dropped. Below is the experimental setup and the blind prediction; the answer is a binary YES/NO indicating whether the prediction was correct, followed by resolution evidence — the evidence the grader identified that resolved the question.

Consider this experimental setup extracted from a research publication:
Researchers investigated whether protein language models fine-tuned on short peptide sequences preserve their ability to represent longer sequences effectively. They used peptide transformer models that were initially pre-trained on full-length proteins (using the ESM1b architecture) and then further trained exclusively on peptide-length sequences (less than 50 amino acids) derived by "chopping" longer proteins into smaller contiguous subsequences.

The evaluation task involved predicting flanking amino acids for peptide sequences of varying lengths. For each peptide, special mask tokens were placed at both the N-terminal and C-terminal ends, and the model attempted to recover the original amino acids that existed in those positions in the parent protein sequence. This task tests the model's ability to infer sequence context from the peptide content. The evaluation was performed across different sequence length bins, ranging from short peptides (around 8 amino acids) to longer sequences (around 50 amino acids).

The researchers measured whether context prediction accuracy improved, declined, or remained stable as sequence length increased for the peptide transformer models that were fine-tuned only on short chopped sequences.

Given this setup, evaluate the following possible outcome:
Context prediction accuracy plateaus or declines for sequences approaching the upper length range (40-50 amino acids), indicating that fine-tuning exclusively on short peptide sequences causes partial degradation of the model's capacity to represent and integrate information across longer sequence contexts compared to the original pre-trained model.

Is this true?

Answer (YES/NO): NO